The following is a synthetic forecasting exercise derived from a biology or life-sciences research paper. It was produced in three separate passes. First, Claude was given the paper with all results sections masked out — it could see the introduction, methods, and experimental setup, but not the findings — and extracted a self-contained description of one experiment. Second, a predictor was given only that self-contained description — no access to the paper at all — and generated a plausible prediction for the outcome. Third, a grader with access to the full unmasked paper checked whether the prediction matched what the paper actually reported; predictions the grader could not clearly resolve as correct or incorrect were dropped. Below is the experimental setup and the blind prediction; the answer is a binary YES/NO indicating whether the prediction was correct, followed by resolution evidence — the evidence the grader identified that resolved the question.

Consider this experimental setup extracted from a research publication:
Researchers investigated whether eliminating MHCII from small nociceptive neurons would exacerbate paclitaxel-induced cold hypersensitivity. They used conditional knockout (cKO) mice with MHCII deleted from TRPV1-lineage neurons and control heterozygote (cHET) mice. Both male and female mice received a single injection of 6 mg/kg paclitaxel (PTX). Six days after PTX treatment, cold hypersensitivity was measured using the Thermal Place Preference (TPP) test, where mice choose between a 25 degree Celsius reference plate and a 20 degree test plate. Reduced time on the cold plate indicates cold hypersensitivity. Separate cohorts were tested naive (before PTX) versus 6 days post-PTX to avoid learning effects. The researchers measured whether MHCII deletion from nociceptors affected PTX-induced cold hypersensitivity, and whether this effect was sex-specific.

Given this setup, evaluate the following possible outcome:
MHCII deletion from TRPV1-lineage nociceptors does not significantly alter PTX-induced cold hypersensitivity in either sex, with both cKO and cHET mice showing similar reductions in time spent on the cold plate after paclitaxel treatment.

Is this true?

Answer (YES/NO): NO